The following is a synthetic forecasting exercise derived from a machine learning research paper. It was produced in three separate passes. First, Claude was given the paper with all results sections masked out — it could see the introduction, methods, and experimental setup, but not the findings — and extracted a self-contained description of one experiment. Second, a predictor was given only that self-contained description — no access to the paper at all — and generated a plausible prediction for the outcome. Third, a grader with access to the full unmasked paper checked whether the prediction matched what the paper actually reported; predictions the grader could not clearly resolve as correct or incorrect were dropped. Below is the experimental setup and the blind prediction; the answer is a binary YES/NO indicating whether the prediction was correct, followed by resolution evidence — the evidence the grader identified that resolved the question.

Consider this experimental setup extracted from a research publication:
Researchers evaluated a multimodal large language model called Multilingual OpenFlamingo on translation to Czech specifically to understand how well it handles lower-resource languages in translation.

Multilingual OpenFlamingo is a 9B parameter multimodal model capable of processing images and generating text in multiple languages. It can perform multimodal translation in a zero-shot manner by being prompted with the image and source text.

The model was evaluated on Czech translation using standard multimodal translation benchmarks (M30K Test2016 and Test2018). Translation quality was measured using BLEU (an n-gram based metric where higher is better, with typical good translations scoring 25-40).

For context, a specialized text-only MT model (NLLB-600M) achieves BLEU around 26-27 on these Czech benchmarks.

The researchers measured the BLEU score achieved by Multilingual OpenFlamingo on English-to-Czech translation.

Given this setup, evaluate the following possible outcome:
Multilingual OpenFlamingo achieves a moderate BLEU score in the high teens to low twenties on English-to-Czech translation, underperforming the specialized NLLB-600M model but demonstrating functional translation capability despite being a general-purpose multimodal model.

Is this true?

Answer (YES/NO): NO